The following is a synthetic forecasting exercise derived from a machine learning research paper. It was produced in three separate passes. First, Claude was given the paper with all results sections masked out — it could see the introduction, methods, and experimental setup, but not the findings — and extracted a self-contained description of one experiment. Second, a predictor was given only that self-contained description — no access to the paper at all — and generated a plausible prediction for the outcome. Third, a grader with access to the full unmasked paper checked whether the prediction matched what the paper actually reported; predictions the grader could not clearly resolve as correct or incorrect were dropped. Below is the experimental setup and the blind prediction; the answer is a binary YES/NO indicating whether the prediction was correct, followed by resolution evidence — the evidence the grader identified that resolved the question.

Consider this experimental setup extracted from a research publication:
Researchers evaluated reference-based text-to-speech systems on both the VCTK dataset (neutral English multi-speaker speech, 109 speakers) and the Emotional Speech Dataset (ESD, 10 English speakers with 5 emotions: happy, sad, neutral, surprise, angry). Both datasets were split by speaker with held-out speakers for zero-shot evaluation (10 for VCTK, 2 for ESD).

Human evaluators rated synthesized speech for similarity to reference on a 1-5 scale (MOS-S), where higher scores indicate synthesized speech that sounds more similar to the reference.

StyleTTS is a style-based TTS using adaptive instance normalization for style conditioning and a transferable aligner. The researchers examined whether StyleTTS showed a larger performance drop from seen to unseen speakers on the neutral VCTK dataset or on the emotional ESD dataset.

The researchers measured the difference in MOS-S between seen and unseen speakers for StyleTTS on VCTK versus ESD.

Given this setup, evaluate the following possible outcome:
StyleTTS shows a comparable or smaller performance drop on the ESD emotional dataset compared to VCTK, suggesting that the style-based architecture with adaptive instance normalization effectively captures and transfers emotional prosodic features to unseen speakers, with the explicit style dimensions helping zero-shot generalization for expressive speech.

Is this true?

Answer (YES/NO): NO